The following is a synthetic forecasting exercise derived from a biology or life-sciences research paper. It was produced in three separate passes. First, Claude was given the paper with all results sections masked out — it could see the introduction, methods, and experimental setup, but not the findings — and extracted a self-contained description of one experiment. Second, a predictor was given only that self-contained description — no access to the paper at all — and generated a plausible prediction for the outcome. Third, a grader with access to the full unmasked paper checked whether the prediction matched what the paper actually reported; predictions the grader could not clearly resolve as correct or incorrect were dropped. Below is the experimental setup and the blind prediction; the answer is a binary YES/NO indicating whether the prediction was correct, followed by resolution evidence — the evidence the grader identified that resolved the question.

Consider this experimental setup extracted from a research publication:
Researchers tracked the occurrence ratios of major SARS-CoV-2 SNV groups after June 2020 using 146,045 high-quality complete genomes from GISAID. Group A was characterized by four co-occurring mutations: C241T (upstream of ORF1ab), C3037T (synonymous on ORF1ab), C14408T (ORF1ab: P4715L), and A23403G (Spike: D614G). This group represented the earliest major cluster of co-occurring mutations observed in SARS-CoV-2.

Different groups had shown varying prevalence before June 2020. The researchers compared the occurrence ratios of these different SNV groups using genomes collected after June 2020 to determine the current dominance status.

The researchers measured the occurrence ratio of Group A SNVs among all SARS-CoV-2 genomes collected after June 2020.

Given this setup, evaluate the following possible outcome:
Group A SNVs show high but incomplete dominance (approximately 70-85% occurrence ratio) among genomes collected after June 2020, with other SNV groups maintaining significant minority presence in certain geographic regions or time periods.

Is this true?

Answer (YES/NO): NO